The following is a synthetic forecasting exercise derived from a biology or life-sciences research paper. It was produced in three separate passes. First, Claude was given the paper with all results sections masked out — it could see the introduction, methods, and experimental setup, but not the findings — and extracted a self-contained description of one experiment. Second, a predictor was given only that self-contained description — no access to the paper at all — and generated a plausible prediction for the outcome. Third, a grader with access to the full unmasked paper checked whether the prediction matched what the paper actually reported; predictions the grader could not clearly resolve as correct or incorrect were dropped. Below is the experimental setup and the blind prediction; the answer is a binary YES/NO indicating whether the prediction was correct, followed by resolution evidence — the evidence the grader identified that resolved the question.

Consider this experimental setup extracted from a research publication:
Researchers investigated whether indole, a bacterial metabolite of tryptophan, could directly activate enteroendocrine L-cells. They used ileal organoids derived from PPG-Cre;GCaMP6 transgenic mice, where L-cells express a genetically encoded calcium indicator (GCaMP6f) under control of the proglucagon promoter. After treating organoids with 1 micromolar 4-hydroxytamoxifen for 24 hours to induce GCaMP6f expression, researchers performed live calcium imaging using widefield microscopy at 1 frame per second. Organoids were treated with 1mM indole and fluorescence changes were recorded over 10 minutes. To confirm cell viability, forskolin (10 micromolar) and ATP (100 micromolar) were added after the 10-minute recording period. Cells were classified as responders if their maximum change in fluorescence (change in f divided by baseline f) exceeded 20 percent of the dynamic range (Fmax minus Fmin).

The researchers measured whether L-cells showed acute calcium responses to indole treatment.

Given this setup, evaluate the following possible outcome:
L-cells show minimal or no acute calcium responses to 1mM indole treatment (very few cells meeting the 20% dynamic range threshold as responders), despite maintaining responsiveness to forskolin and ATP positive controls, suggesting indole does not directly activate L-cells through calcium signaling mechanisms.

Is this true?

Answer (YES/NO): NO